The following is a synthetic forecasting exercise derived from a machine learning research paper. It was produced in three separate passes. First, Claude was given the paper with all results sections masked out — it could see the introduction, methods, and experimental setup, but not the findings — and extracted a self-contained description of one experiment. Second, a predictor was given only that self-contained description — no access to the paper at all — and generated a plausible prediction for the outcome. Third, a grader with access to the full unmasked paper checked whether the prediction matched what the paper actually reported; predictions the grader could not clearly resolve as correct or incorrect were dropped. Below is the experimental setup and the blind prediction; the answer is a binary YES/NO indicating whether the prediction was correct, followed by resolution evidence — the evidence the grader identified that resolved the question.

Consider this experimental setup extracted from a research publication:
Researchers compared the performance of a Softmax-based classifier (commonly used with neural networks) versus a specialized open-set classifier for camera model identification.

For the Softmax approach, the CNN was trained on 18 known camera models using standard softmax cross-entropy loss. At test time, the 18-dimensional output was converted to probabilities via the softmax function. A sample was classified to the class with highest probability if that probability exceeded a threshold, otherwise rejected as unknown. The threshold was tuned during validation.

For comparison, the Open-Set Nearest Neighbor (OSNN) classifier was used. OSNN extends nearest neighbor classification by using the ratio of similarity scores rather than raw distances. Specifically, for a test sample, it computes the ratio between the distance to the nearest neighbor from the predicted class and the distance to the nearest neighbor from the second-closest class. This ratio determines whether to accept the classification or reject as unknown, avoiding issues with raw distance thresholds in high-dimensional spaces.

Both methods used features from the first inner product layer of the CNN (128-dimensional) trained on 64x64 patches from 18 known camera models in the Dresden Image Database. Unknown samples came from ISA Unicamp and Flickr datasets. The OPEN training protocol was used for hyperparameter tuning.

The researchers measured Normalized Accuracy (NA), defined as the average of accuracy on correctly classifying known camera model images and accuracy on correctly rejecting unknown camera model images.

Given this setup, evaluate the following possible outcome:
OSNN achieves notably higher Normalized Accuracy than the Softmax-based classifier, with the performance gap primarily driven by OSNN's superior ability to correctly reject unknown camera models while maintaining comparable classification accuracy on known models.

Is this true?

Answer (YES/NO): NO